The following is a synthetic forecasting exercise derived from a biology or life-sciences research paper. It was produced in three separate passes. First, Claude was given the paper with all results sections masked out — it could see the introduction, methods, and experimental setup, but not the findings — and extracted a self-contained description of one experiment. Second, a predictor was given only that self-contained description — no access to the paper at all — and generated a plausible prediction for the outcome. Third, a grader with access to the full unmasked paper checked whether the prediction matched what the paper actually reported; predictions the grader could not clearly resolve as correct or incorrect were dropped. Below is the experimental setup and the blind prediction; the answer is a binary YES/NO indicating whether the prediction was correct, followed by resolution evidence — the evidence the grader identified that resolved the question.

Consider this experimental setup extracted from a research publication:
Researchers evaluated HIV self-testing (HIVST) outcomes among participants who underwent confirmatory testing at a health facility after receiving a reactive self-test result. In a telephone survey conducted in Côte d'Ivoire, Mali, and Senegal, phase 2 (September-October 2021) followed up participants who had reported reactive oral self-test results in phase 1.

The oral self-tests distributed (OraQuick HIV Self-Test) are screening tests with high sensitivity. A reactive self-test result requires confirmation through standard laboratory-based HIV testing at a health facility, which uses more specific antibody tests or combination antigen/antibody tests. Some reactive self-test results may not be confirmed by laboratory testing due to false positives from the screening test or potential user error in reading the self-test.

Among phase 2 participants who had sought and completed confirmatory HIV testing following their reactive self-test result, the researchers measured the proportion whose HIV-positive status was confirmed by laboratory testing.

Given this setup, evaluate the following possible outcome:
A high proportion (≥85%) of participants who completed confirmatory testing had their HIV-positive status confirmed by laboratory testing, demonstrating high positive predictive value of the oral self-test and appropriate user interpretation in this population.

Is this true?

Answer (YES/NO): NO